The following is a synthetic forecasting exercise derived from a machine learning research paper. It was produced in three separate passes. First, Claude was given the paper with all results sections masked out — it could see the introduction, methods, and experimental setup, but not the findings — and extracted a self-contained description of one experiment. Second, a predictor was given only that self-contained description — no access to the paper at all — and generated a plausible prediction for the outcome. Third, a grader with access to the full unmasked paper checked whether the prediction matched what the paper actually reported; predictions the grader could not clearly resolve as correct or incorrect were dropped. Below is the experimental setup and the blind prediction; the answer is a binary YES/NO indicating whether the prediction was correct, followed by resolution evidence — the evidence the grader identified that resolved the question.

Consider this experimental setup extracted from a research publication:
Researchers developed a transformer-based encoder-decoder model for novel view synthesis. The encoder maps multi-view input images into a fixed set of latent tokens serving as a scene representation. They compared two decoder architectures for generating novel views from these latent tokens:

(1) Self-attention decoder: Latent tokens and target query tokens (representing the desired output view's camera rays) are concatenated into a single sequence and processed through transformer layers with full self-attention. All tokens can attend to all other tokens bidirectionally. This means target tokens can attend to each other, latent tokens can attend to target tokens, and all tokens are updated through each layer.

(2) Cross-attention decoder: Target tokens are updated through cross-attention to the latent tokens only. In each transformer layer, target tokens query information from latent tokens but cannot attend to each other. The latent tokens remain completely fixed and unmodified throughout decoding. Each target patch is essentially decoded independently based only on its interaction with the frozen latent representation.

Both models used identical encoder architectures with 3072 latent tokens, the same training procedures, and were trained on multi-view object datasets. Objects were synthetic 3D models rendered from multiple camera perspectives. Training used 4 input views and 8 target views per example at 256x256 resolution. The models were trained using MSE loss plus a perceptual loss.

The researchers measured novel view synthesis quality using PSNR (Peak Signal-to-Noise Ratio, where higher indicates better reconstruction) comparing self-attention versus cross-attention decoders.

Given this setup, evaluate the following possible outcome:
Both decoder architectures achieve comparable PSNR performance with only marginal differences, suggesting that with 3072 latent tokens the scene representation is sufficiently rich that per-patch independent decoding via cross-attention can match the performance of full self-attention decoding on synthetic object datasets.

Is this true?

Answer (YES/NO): NO